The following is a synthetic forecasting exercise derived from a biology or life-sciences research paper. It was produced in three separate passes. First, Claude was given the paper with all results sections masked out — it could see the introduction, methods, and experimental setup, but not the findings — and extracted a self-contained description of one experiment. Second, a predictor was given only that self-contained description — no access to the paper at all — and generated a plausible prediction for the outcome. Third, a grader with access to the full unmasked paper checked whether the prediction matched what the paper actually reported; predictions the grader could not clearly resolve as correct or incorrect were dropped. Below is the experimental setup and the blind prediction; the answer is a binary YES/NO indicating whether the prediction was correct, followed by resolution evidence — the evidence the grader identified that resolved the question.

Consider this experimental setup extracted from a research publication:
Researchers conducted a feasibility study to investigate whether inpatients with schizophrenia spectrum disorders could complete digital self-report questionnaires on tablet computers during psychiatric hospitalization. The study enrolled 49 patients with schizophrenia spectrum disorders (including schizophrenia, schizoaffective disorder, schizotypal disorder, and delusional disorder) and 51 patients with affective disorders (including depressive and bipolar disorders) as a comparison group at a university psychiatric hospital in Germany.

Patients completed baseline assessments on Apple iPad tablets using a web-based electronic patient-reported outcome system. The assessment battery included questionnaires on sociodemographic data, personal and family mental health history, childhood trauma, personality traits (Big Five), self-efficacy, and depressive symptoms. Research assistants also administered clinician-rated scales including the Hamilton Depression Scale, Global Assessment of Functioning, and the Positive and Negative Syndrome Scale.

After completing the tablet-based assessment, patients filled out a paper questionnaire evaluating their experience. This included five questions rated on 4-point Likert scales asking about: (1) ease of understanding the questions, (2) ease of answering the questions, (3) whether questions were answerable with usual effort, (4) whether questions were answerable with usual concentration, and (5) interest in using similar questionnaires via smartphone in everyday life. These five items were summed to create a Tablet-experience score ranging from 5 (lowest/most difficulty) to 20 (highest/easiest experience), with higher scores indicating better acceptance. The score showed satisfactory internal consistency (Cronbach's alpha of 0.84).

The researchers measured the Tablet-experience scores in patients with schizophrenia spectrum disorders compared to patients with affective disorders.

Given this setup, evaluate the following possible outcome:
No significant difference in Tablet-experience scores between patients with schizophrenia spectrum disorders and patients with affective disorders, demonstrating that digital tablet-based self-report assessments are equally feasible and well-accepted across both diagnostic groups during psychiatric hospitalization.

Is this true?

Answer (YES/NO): YES